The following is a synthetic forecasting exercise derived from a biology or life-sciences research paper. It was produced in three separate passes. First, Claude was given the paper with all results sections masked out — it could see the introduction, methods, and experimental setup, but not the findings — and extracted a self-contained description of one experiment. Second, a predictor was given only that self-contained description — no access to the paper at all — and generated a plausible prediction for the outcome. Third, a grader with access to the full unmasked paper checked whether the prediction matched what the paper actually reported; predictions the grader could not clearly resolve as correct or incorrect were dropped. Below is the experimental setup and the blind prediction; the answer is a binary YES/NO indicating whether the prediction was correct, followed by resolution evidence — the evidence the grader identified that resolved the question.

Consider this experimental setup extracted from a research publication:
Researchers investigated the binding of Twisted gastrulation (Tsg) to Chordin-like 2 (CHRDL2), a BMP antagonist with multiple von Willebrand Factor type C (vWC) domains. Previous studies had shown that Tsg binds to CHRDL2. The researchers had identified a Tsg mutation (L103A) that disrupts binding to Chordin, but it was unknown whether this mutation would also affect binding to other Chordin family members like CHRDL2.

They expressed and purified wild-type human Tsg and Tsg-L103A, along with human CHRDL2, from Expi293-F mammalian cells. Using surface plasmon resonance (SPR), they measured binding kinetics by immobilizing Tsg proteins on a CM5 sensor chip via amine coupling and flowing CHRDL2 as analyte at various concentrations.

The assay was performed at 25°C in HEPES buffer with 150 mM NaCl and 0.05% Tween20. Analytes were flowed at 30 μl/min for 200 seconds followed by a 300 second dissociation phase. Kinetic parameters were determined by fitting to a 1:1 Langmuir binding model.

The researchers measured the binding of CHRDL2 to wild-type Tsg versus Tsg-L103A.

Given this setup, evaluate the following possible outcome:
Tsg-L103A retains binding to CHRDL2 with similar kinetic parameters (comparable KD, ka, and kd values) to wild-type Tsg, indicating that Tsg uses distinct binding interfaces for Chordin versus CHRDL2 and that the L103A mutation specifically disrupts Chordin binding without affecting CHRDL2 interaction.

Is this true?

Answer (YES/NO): NO